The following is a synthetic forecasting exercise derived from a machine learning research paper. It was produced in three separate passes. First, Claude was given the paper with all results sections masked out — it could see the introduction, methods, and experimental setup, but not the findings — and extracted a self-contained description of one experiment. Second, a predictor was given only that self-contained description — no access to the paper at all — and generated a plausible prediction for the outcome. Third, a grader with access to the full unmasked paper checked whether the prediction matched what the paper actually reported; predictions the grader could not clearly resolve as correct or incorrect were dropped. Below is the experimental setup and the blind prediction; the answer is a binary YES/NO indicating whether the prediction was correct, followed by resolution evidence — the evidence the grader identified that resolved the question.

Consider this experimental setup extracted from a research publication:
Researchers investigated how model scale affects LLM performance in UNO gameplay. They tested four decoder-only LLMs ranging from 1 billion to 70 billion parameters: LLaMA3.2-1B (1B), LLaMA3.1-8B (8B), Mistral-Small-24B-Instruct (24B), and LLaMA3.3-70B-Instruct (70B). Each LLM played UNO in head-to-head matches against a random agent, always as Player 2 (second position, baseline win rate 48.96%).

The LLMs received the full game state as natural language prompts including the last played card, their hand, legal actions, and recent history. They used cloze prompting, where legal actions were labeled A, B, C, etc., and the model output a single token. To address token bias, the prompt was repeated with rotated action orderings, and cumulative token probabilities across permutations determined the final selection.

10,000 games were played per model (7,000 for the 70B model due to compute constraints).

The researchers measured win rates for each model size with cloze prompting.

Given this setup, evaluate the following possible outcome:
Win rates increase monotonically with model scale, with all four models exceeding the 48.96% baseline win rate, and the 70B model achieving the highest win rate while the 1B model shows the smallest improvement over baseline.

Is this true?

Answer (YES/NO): NO